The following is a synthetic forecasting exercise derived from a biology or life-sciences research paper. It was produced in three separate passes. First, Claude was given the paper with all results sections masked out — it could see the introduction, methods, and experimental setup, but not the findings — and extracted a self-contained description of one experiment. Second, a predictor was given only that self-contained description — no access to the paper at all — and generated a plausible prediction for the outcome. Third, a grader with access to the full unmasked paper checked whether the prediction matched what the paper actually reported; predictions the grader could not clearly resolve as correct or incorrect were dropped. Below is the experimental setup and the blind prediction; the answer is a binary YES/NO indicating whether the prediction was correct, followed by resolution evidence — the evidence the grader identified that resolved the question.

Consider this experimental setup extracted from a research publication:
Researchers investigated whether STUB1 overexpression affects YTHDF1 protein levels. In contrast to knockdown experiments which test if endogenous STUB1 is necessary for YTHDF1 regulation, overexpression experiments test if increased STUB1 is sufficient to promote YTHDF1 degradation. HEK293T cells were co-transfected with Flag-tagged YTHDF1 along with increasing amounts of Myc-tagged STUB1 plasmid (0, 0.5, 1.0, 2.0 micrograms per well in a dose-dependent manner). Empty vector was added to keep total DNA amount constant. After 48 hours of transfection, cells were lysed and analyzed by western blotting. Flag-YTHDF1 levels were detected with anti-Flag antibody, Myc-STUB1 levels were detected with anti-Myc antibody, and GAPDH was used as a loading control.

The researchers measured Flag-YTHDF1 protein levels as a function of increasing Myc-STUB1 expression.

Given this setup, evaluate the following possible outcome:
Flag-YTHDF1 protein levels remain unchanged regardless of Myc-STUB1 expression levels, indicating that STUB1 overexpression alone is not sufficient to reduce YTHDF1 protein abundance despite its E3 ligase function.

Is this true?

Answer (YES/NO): NO